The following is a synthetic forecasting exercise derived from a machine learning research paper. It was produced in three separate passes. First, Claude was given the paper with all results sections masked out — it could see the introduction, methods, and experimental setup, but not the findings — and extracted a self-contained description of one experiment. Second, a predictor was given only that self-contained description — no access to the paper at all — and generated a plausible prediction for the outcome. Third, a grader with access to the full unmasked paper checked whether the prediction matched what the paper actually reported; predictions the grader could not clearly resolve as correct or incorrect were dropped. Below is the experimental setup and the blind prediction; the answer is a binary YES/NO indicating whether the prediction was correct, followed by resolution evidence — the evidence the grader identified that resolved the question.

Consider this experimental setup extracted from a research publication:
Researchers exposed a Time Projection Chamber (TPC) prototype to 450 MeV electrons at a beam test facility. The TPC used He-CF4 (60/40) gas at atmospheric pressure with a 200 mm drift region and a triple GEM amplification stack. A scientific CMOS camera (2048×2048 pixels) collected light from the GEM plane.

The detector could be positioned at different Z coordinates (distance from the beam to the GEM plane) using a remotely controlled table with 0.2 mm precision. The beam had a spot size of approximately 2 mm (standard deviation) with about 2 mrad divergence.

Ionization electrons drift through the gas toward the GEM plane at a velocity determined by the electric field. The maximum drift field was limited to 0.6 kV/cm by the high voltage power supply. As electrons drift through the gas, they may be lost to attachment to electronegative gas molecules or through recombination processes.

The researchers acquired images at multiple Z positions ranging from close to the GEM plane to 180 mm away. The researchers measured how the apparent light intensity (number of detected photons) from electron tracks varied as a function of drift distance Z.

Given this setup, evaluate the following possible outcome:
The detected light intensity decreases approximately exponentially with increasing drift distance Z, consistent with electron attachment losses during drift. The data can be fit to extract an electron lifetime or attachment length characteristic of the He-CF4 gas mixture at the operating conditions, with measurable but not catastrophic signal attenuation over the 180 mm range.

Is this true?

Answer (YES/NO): YES